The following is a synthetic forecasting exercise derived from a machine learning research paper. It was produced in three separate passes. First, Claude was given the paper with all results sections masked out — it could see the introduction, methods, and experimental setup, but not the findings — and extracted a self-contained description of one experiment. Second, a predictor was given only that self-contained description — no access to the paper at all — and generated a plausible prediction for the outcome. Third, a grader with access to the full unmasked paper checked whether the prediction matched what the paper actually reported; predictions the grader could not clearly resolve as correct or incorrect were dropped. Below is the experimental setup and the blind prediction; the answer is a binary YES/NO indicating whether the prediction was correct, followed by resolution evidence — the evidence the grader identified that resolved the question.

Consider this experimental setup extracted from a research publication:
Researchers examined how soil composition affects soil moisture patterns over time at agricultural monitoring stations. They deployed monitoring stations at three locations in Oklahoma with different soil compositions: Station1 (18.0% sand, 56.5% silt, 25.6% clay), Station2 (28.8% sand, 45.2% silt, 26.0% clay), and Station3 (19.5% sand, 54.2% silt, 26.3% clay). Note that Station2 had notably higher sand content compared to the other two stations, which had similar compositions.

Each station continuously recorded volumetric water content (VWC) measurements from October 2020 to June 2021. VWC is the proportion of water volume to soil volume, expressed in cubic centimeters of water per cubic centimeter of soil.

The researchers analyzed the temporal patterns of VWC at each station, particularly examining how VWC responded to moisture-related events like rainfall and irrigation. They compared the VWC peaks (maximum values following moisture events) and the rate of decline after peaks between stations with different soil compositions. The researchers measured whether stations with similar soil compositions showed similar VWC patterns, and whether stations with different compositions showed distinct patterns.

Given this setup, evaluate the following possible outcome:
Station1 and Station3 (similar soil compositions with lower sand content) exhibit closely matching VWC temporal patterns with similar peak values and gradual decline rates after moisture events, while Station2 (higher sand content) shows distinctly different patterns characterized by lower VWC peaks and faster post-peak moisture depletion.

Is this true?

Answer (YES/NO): NO